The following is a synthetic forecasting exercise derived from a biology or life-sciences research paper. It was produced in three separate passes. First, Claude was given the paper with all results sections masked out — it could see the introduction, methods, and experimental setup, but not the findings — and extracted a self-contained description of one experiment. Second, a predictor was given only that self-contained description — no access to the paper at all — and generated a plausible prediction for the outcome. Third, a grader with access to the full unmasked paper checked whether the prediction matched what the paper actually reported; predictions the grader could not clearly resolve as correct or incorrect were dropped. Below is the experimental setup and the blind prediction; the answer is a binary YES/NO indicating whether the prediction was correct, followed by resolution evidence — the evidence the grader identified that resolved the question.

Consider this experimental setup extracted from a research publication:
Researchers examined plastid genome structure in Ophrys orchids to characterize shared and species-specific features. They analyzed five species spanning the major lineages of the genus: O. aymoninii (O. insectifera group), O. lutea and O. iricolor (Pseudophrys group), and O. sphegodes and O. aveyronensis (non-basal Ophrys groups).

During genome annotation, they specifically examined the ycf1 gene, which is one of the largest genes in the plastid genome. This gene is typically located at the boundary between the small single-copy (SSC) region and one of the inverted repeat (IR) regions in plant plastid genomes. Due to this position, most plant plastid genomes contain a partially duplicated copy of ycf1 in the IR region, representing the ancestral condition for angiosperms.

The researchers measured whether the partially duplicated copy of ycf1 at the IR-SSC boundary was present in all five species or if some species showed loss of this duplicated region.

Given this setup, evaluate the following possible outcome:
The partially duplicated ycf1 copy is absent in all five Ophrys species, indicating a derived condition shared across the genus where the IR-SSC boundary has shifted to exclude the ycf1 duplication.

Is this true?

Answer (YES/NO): NO